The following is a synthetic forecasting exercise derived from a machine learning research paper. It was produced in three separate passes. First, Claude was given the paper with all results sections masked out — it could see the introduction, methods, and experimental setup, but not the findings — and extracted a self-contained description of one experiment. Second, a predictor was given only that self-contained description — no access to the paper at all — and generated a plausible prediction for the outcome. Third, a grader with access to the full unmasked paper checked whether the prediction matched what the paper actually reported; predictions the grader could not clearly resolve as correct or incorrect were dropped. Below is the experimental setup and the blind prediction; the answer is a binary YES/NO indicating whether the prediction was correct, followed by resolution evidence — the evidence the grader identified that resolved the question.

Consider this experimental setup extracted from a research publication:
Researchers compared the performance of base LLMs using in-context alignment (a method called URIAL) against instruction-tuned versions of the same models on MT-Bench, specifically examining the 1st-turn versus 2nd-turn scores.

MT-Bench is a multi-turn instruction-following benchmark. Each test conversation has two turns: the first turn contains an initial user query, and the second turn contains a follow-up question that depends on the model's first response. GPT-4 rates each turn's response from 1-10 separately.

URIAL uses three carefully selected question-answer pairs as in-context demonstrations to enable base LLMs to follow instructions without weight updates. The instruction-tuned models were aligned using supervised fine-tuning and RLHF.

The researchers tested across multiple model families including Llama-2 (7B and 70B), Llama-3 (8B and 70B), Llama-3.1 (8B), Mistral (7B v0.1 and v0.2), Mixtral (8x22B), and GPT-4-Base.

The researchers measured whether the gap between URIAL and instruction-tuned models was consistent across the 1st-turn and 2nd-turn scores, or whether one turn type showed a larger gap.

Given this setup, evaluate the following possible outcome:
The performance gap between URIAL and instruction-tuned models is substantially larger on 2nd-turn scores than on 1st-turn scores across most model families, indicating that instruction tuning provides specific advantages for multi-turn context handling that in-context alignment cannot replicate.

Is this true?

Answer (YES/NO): YES